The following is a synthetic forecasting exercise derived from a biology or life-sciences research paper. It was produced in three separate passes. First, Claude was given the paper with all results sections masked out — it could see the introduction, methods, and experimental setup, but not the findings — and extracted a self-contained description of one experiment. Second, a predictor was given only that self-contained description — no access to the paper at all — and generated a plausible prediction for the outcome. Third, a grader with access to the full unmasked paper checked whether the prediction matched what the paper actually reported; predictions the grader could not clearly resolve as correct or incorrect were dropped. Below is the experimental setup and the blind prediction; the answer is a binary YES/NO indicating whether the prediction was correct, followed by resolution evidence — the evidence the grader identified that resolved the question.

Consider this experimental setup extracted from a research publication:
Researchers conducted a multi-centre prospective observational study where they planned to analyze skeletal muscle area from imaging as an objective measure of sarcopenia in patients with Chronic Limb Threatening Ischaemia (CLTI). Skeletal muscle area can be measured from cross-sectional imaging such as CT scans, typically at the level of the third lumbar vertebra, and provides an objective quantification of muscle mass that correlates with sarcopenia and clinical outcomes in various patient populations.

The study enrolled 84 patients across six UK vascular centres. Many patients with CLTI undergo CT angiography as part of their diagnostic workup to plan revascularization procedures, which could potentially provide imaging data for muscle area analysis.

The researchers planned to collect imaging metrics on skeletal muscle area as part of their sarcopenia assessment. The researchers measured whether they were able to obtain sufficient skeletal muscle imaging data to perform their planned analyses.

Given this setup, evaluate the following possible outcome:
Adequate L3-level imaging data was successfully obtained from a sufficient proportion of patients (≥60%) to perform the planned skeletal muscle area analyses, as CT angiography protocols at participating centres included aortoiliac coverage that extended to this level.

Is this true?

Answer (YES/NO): NO